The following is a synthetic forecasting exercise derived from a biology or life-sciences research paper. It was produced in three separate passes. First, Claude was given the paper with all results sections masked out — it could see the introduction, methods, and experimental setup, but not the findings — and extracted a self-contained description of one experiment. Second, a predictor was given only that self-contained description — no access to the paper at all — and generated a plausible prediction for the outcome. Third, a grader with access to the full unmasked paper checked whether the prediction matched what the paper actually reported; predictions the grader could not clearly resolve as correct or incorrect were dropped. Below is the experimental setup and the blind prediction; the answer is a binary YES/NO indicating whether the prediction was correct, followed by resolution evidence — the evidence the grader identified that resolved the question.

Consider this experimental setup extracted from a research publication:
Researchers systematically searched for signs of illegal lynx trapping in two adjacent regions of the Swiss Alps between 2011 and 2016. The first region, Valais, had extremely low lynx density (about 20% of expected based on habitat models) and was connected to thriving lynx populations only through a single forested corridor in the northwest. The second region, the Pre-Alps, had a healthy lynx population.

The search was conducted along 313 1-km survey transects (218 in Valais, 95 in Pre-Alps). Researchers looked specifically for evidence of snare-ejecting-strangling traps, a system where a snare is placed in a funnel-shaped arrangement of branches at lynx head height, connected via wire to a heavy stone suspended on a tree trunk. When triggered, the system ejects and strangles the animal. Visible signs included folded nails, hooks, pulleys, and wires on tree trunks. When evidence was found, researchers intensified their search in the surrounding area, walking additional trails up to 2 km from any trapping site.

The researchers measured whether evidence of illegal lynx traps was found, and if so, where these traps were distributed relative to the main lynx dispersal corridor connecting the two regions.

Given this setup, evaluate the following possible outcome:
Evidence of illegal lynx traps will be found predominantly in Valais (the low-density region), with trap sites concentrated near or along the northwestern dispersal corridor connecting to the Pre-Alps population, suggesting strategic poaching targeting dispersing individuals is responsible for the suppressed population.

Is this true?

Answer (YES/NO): YES